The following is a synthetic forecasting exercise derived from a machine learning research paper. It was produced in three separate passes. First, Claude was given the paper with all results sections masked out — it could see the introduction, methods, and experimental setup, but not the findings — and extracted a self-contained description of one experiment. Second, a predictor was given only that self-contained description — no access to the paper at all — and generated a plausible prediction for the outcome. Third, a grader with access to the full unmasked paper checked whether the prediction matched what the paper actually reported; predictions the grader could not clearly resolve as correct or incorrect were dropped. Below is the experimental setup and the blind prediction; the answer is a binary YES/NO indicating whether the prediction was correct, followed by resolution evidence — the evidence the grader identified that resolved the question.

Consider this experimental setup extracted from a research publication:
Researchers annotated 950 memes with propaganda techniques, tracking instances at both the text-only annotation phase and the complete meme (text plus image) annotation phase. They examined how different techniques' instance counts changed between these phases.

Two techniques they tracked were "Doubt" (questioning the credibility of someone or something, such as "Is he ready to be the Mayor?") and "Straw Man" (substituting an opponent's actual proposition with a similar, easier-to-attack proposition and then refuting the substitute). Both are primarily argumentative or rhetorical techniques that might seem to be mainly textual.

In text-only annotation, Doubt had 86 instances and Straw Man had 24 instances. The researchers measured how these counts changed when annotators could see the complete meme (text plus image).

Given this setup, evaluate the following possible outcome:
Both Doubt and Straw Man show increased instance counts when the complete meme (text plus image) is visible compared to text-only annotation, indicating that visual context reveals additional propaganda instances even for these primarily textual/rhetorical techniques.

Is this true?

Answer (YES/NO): YES